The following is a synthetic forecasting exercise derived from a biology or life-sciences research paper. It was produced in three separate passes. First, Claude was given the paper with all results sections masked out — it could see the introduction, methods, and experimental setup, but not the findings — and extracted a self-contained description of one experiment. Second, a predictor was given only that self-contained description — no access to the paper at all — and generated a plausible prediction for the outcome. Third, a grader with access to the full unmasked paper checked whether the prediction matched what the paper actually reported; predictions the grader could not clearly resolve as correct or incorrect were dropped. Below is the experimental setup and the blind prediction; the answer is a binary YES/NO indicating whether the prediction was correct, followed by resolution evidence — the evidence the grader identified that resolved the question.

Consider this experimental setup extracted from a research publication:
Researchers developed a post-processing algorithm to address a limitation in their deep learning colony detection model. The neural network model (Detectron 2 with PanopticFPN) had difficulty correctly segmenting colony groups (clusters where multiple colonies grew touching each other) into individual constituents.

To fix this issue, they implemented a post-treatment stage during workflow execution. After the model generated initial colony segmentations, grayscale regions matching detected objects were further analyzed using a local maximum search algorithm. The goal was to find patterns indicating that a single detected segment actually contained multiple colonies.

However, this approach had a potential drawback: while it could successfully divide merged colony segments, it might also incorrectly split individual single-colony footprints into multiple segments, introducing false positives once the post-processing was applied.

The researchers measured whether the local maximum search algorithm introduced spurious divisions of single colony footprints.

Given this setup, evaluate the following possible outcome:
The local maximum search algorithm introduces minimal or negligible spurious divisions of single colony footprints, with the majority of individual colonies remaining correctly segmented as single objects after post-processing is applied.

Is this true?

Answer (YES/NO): YES